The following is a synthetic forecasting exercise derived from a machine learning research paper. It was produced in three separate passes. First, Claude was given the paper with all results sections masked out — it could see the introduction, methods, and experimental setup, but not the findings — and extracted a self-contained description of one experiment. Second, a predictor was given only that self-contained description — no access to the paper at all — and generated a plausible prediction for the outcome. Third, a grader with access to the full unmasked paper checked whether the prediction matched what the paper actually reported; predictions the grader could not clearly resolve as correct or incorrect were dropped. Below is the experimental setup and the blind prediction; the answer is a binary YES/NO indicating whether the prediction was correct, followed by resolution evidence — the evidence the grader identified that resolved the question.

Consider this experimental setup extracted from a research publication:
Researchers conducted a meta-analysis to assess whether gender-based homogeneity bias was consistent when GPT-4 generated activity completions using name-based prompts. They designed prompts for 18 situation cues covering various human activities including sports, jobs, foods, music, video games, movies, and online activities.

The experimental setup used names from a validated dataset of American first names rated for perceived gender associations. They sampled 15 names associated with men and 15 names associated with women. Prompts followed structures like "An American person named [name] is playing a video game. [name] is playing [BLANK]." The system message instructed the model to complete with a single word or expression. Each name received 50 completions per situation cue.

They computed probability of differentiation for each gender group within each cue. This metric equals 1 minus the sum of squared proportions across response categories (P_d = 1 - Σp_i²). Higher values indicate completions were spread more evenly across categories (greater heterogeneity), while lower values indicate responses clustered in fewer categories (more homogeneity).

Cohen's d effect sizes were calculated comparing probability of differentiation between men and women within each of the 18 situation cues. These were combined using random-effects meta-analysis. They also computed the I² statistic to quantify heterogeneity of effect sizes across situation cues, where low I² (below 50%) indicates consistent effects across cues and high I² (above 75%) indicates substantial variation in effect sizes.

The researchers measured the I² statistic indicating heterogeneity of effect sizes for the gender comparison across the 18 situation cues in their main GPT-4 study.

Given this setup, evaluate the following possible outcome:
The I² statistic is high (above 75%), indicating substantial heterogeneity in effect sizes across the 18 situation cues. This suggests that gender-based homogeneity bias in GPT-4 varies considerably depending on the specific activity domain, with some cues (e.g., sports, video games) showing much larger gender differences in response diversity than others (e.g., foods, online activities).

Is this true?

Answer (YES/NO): YES